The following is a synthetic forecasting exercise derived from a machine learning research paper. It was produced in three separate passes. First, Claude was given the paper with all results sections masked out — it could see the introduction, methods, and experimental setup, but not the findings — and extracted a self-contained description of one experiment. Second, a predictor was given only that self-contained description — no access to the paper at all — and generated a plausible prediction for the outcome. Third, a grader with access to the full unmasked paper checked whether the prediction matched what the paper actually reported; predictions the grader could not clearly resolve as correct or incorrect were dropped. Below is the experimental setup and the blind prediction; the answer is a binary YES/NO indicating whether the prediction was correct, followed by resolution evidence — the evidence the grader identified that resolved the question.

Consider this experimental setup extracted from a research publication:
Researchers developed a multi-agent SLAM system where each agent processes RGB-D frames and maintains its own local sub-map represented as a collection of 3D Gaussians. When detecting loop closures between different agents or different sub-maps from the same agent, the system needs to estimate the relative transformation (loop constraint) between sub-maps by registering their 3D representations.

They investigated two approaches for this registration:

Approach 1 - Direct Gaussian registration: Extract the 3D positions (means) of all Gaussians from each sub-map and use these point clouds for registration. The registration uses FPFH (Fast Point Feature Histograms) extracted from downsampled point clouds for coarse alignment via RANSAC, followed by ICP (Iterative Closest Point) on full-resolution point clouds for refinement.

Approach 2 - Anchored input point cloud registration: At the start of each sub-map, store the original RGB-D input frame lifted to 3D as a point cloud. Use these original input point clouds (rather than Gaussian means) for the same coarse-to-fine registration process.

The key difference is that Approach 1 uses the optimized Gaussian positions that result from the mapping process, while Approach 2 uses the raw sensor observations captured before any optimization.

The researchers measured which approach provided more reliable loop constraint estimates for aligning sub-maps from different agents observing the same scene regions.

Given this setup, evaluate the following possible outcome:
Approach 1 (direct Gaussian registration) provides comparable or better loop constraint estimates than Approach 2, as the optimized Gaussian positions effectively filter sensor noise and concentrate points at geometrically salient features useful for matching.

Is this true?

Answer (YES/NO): NO